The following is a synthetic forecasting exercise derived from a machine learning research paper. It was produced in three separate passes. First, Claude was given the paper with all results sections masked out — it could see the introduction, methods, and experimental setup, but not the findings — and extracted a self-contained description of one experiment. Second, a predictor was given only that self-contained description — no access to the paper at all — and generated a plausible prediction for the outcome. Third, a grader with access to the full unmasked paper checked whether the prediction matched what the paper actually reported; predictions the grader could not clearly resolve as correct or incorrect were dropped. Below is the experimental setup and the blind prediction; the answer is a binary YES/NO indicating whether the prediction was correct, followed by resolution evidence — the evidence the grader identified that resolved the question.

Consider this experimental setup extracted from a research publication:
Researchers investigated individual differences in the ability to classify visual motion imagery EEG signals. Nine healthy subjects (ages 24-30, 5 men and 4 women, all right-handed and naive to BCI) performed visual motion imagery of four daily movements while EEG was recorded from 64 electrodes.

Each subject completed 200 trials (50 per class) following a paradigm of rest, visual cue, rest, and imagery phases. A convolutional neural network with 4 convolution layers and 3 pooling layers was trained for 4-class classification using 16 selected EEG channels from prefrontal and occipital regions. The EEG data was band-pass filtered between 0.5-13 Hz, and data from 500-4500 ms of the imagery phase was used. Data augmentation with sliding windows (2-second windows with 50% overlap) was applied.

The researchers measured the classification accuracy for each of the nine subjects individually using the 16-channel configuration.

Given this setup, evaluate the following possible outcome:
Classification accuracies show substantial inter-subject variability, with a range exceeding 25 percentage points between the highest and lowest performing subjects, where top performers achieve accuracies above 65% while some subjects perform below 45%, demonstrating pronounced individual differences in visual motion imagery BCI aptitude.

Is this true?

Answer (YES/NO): YES